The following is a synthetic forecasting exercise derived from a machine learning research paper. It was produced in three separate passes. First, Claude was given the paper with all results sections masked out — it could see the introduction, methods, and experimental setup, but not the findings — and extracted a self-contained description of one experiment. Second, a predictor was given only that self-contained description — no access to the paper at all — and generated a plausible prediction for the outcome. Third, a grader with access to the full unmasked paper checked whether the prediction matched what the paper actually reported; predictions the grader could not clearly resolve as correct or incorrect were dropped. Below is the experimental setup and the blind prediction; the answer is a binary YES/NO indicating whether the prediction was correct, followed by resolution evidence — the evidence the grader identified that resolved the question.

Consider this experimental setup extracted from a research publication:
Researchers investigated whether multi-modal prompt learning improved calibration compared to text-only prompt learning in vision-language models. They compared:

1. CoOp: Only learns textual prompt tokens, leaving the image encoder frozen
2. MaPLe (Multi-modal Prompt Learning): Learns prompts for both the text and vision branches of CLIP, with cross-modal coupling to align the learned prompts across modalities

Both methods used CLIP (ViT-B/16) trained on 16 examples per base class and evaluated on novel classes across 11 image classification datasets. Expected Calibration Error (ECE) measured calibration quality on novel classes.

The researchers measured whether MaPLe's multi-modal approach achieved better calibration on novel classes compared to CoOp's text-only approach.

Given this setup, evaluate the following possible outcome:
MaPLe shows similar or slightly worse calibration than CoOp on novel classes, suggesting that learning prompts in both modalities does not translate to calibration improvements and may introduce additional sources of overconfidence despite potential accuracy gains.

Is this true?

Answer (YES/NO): NO